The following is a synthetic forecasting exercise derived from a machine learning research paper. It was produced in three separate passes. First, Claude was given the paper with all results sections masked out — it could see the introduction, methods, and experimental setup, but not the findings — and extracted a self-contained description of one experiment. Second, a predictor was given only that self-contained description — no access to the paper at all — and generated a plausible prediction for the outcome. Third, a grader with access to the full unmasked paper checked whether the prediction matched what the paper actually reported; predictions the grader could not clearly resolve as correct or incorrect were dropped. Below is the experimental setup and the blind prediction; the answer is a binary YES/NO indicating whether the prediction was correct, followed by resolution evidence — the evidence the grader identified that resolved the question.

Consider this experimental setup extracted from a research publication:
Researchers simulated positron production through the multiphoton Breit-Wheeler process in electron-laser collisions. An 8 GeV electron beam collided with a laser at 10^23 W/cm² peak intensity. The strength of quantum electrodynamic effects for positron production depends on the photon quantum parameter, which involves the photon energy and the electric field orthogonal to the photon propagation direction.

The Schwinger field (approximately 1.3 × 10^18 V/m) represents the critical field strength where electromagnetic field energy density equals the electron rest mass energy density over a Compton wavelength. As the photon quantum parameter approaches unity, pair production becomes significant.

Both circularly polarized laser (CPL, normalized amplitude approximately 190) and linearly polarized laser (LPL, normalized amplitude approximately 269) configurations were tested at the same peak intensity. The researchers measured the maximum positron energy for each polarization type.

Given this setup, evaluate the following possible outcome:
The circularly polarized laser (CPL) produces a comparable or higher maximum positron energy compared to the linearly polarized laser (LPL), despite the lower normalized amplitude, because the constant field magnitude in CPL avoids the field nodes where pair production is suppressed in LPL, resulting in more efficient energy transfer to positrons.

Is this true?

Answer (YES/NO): NO